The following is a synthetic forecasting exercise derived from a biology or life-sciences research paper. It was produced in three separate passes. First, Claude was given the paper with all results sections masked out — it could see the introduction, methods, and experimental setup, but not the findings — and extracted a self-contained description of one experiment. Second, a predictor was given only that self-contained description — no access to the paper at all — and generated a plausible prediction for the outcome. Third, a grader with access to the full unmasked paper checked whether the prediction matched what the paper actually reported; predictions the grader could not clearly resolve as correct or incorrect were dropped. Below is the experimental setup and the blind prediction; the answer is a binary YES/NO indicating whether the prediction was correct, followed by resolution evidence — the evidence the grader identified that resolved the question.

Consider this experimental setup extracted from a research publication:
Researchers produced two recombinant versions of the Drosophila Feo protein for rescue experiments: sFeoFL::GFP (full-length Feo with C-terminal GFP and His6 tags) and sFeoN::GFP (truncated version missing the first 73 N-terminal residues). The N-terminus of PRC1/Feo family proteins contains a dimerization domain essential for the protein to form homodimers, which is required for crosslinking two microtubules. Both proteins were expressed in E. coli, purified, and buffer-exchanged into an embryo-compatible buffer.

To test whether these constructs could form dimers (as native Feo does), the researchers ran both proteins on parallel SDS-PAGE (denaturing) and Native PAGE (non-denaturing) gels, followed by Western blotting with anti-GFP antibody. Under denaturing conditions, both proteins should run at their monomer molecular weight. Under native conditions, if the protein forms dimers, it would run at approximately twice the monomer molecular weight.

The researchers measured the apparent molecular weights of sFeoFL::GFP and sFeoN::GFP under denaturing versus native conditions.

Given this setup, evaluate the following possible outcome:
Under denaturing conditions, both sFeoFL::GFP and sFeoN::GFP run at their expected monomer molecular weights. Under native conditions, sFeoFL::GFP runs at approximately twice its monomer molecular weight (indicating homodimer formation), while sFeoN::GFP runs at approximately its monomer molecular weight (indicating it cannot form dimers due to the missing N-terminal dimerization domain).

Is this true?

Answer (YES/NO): NO